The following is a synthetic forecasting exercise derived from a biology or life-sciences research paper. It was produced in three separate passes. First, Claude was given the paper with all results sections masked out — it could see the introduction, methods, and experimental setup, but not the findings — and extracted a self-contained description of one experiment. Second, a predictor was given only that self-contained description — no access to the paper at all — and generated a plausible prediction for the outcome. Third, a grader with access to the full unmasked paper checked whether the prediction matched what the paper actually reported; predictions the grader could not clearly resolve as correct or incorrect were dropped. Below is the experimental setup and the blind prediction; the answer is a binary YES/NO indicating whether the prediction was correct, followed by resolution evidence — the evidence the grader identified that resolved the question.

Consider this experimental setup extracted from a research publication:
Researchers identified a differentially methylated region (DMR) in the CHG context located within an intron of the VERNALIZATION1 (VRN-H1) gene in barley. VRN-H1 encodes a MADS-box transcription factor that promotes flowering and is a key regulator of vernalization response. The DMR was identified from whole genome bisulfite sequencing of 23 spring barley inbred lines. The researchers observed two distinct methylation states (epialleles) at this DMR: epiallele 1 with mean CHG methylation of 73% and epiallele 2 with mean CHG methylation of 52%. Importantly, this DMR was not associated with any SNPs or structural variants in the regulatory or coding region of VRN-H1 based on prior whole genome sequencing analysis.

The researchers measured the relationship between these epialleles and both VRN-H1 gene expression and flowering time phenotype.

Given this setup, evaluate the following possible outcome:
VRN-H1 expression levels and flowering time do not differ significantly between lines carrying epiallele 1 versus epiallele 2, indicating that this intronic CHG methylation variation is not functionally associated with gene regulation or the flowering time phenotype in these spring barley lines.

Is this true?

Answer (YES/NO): NO